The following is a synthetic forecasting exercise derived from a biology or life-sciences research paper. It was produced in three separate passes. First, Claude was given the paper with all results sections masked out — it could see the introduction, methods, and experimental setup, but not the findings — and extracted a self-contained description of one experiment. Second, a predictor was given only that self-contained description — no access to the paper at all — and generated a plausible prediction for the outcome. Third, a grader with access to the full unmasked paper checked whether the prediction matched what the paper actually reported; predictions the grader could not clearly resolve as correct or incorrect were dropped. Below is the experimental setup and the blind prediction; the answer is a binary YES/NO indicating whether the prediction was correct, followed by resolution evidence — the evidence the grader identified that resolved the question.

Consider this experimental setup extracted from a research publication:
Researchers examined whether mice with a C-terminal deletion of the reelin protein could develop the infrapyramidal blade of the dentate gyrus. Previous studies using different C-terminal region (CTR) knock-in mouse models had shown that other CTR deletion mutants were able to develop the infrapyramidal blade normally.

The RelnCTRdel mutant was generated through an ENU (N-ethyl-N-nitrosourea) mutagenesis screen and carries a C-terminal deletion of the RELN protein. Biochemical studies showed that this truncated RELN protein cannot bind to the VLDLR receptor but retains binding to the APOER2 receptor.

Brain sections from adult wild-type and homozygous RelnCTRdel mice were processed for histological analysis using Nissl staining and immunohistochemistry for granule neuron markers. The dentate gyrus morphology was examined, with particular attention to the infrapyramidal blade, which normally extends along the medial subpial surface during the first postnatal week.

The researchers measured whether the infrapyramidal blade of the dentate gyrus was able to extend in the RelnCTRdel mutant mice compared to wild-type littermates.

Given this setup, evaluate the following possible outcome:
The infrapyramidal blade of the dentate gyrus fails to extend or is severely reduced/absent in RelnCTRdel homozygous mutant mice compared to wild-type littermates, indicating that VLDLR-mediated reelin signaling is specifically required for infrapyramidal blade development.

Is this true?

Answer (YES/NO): NO